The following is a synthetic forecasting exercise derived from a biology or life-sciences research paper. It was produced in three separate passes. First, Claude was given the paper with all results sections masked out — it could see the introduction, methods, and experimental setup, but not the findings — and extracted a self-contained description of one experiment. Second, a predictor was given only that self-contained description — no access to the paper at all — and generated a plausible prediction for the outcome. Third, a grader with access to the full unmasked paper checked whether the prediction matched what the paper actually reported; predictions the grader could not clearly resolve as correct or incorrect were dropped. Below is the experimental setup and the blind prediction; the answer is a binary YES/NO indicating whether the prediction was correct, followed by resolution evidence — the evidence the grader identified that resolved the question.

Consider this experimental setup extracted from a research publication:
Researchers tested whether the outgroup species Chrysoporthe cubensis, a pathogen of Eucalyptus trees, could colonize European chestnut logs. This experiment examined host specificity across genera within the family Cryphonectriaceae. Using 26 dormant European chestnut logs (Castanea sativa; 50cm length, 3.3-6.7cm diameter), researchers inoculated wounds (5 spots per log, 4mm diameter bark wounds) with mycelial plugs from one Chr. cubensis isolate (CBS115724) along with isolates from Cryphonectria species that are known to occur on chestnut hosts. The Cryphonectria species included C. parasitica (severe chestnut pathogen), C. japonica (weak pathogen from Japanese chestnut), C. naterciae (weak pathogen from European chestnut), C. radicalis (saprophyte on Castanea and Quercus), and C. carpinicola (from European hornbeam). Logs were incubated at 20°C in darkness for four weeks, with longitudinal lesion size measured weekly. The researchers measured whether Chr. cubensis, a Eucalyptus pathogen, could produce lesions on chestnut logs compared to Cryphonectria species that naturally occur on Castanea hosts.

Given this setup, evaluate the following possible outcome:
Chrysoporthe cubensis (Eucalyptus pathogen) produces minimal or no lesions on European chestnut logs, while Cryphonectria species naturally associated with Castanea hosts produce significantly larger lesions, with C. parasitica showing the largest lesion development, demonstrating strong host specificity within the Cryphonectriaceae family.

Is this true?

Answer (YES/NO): NO